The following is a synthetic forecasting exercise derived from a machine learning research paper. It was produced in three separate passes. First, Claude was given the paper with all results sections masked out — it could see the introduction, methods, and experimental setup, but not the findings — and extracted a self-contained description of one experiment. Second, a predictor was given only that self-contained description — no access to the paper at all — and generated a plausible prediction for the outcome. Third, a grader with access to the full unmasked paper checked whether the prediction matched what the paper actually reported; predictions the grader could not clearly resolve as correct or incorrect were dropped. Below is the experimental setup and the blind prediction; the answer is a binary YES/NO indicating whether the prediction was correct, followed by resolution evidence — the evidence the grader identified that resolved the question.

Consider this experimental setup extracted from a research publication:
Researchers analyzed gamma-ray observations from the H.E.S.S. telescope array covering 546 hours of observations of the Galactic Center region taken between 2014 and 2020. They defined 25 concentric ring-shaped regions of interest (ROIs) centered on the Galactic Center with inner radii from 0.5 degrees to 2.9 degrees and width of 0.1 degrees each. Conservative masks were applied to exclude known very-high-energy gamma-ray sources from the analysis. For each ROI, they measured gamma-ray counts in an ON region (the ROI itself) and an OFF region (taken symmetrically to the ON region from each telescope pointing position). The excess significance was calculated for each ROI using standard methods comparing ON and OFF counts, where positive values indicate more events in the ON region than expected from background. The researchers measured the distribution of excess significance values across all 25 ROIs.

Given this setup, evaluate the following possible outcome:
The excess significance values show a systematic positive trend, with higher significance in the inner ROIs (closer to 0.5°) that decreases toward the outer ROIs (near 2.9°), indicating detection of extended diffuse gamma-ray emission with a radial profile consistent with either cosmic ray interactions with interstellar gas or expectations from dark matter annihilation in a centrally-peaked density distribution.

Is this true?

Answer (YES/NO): NO